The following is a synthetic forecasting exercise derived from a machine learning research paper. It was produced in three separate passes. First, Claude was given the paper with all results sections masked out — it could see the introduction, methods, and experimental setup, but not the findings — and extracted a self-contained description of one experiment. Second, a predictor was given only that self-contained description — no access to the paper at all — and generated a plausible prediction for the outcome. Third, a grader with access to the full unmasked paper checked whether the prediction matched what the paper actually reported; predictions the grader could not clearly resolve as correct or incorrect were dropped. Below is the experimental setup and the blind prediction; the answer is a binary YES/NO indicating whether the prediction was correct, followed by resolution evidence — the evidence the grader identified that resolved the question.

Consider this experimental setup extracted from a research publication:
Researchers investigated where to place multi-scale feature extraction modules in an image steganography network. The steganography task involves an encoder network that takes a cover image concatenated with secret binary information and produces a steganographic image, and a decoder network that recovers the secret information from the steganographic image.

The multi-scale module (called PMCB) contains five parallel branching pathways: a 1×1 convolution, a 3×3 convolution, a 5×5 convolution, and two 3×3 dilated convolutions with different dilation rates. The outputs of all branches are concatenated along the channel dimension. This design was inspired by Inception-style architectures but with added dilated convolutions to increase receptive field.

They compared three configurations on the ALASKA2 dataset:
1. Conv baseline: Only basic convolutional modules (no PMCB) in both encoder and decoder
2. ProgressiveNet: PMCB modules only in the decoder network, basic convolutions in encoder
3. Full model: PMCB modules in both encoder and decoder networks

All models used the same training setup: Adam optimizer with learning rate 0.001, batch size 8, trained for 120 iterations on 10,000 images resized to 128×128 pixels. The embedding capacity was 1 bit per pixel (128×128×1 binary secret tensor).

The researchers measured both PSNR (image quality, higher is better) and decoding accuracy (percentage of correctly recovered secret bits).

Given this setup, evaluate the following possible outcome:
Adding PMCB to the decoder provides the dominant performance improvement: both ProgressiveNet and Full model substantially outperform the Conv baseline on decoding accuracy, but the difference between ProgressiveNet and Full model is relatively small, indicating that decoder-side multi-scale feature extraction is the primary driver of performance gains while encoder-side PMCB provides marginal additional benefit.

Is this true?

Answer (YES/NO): NO